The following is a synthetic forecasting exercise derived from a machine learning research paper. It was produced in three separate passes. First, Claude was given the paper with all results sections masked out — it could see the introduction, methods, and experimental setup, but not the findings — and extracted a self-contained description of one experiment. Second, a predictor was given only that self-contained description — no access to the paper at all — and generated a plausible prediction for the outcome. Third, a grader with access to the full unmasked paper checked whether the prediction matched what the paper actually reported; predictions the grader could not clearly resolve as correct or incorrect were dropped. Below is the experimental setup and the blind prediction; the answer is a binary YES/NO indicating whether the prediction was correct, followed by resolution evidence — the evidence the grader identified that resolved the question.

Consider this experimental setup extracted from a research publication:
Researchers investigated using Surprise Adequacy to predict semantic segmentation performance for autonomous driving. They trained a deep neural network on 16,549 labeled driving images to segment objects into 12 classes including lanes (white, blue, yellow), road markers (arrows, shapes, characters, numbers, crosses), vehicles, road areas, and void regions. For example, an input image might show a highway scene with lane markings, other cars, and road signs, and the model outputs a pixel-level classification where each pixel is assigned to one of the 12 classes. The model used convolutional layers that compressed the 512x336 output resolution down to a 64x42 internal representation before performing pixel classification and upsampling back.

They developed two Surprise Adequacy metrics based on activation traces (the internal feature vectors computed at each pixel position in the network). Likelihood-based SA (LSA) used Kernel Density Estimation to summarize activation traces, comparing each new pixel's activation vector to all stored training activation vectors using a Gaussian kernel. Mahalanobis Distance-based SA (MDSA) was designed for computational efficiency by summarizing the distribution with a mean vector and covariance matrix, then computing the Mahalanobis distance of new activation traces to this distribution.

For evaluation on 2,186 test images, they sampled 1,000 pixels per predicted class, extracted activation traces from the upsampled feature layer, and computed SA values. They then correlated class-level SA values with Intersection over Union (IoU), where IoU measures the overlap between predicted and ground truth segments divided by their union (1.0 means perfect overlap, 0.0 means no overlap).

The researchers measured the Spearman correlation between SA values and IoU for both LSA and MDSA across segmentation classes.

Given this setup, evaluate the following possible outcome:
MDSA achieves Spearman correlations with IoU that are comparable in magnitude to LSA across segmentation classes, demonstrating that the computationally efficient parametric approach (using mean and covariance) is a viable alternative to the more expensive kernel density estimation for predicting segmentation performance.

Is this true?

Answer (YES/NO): YES